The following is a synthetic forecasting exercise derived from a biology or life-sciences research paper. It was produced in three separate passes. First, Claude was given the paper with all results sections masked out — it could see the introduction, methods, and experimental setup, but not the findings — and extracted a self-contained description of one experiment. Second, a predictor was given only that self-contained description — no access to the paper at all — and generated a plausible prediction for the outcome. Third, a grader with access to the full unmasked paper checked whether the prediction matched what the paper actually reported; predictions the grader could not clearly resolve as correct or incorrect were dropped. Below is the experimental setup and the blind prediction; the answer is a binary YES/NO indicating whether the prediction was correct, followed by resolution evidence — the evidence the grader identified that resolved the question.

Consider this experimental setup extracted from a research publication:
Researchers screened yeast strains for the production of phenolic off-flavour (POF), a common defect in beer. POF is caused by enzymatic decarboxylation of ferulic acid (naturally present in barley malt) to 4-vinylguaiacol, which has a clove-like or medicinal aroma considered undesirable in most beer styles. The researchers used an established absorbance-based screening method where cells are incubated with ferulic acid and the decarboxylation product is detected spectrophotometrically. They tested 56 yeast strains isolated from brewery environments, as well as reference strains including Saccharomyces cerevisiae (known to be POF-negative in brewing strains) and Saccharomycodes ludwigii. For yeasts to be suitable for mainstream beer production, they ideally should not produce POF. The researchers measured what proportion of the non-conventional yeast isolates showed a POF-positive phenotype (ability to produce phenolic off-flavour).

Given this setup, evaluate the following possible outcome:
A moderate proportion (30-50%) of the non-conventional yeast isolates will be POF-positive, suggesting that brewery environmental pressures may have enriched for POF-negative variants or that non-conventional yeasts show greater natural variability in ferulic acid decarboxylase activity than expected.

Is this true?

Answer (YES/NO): YES